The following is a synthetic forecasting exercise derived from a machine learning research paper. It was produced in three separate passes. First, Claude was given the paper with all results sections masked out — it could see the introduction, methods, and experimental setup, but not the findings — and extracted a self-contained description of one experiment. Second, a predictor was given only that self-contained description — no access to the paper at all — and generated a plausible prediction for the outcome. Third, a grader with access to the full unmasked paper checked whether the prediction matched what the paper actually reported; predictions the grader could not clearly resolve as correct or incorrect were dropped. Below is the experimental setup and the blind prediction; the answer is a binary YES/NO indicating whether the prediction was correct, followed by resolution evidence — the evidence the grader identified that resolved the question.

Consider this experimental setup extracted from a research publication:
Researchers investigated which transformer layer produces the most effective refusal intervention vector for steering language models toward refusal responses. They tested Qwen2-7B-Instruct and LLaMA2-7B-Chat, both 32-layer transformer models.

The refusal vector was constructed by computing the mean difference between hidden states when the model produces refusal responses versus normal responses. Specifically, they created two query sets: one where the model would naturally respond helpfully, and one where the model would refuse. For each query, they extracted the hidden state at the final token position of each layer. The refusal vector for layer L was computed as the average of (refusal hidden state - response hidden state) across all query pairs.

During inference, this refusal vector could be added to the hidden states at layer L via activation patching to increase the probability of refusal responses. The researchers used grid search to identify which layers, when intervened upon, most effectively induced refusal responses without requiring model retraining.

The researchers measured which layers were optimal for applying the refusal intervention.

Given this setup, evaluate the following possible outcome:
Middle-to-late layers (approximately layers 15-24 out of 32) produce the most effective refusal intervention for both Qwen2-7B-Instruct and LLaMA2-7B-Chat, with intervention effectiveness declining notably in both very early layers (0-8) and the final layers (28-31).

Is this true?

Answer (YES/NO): NO